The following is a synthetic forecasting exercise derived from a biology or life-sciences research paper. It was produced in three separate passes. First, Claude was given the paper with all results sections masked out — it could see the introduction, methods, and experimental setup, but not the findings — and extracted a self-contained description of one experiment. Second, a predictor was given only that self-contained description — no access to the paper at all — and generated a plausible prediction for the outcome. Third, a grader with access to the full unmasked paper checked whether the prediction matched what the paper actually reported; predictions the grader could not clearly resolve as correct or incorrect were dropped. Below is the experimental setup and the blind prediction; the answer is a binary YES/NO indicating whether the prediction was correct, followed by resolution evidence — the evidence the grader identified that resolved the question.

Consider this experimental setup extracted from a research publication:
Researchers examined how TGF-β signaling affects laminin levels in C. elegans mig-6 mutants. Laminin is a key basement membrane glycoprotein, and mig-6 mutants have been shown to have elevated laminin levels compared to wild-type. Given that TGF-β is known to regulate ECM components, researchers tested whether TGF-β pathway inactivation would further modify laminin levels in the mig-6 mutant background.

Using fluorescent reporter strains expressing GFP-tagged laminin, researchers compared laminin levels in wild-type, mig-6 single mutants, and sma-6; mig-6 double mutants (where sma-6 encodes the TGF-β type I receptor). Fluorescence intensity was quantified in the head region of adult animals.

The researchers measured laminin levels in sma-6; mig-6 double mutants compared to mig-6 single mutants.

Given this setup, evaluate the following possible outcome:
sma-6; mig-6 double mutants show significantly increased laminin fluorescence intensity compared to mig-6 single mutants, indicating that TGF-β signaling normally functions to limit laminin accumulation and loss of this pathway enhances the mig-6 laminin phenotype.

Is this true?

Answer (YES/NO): NO